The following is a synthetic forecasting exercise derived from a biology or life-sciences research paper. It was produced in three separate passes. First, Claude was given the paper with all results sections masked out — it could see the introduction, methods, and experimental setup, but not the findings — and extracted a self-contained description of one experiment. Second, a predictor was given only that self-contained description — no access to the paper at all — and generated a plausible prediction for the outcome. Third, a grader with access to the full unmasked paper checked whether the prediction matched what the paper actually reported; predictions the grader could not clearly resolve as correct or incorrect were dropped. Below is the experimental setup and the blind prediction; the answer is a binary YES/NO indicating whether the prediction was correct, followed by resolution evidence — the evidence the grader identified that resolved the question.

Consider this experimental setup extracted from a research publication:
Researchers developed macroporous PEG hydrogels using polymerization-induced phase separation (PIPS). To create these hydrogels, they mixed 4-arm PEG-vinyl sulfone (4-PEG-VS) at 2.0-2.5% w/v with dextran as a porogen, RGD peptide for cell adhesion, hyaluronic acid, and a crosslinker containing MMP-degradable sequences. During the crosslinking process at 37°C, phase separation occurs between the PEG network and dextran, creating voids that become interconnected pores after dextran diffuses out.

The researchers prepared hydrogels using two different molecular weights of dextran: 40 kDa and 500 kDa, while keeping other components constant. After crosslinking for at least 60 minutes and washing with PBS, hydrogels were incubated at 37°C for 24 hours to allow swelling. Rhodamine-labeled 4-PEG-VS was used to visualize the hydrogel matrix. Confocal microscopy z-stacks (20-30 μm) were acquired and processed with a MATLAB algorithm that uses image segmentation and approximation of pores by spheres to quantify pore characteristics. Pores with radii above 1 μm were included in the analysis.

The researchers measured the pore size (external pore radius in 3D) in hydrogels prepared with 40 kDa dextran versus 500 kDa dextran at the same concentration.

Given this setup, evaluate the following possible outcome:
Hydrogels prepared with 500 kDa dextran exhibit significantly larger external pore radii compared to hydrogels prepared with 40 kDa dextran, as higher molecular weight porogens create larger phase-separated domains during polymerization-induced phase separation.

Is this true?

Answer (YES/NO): YES